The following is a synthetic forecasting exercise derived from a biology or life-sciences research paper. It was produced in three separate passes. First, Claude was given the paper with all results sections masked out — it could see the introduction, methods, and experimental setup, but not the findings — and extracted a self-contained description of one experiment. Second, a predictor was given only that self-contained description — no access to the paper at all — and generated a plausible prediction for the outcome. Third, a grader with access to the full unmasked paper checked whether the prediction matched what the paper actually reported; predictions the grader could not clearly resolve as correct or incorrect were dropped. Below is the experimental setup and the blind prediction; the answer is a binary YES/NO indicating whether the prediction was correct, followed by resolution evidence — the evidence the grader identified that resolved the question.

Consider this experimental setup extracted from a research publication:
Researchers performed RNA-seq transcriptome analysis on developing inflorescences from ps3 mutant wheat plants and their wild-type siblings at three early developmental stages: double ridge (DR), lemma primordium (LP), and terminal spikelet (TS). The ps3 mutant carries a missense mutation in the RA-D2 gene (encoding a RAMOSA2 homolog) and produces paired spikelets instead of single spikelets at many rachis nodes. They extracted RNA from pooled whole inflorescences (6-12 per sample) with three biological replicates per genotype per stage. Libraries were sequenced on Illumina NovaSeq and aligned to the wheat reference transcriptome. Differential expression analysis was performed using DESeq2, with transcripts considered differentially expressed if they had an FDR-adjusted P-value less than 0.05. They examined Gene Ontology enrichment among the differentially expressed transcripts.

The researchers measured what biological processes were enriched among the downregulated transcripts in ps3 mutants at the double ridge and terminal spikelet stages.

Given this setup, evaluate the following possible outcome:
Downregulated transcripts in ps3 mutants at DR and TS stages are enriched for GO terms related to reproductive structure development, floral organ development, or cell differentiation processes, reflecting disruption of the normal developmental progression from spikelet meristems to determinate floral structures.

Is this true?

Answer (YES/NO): NO